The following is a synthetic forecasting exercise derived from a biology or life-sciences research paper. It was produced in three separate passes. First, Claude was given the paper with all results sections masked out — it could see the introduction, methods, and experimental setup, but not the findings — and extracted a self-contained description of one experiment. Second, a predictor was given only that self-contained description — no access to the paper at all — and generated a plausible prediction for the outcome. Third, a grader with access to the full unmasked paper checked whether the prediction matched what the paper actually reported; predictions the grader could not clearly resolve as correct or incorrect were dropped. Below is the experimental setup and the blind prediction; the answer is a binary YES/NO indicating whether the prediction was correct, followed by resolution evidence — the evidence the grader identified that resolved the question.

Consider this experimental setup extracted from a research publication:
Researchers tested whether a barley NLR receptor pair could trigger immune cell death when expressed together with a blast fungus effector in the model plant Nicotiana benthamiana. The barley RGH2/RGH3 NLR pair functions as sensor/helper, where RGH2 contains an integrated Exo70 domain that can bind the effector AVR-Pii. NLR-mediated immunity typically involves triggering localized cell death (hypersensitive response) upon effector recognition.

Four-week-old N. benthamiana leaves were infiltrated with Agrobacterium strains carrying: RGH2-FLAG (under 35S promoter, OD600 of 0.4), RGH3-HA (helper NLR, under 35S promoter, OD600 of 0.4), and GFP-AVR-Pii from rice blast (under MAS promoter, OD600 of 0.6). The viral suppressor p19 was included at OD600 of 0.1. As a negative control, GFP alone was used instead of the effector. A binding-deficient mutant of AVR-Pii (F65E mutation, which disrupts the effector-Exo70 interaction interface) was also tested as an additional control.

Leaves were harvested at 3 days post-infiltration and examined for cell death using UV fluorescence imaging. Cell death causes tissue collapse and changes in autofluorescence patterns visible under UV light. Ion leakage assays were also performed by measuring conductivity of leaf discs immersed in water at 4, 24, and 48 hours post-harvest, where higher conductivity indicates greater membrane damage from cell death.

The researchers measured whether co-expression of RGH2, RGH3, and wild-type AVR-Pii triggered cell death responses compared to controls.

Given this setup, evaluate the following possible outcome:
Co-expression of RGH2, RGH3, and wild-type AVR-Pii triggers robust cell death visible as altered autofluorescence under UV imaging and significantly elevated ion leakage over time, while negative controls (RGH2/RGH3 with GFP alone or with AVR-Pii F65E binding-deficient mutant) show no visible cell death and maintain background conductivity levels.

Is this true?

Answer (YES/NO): YES